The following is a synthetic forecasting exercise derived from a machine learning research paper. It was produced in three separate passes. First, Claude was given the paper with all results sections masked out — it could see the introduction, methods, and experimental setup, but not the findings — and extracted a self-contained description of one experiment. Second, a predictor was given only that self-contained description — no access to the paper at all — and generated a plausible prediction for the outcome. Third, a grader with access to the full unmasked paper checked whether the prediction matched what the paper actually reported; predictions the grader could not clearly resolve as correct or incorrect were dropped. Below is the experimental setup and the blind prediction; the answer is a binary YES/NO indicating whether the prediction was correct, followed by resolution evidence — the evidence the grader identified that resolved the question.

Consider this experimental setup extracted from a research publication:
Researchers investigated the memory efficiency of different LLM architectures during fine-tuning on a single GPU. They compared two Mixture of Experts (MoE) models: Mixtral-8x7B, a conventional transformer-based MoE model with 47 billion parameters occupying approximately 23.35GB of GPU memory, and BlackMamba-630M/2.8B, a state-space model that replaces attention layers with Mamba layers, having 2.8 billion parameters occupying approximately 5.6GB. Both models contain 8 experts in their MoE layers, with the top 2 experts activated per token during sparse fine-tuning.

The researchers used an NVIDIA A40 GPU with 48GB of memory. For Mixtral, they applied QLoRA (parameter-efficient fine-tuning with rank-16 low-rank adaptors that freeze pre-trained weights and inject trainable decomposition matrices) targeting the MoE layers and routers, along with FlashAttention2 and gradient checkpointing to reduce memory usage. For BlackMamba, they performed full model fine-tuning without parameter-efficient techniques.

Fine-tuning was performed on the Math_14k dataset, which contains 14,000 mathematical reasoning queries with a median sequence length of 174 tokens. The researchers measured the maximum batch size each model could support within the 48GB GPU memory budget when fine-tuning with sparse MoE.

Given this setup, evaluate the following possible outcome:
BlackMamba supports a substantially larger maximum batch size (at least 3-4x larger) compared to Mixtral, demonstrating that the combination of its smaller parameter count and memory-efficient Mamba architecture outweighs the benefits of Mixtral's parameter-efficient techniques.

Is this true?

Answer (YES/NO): NO